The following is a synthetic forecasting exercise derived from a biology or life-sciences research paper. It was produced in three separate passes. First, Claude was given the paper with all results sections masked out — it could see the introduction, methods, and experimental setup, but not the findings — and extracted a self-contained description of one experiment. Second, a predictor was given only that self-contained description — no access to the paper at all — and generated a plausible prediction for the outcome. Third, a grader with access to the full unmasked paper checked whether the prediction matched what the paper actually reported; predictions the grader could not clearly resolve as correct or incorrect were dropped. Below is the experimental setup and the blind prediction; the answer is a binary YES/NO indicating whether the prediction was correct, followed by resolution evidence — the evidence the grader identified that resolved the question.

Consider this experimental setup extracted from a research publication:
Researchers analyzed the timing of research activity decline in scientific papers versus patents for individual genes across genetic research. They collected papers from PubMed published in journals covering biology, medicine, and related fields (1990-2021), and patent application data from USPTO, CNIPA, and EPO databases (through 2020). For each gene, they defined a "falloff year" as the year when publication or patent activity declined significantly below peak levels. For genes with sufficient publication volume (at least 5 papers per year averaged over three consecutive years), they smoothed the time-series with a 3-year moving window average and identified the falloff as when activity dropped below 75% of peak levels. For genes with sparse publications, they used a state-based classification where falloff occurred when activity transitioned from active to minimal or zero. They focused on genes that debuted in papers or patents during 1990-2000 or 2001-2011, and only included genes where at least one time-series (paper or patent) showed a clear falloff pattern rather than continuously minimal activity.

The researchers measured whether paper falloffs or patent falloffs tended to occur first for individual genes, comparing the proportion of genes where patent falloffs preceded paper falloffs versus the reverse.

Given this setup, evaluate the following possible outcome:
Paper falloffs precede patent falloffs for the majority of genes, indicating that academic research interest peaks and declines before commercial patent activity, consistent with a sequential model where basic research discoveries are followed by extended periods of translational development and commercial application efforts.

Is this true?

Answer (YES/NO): NO